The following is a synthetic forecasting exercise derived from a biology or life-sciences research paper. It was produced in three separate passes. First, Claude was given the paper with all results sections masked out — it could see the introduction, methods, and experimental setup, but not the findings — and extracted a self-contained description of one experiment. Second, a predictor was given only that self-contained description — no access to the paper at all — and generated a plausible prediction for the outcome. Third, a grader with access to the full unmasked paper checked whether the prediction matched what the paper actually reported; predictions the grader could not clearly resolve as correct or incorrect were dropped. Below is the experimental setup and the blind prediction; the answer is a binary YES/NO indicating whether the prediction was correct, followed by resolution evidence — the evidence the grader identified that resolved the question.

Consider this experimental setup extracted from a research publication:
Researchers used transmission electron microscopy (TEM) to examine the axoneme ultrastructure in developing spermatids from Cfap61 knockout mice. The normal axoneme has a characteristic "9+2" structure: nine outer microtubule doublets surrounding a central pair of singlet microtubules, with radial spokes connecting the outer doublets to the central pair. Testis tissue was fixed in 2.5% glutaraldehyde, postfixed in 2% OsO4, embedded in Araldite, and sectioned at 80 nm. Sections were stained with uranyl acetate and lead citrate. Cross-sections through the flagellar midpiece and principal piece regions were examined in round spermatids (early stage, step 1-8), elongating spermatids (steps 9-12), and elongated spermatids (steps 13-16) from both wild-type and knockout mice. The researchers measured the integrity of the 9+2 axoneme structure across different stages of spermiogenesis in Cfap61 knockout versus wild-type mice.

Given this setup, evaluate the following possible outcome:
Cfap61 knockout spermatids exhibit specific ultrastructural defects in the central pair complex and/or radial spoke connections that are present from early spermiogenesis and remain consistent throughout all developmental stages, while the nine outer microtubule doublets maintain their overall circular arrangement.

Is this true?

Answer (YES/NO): NO